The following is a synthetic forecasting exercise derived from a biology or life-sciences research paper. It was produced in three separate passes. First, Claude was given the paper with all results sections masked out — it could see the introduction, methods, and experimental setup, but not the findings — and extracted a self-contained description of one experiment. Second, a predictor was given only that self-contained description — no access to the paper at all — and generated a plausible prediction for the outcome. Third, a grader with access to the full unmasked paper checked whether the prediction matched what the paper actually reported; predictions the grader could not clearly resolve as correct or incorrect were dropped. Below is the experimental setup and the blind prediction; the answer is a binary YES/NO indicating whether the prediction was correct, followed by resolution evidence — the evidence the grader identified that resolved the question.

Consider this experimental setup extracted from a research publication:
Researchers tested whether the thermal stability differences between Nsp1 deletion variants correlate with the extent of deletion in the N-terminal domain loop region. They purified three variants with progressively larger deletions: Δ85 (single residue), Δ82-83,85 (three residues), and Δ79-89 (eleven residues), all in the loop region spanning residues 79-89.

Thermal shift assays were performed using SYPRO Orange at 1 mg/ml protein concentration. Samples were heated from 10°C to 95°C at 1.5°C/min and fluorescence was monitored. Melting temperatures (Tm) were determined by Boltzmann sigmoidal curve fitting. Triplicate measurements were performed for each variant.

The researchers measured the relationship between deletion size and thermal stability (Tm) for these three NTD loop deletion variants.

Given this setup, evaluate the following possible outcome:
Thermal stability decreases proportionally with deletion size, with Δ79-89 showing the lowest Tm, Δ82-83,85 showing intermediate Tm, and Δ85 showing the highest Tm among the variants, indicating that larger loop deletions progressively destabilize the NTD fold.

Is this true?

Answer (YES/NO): NO